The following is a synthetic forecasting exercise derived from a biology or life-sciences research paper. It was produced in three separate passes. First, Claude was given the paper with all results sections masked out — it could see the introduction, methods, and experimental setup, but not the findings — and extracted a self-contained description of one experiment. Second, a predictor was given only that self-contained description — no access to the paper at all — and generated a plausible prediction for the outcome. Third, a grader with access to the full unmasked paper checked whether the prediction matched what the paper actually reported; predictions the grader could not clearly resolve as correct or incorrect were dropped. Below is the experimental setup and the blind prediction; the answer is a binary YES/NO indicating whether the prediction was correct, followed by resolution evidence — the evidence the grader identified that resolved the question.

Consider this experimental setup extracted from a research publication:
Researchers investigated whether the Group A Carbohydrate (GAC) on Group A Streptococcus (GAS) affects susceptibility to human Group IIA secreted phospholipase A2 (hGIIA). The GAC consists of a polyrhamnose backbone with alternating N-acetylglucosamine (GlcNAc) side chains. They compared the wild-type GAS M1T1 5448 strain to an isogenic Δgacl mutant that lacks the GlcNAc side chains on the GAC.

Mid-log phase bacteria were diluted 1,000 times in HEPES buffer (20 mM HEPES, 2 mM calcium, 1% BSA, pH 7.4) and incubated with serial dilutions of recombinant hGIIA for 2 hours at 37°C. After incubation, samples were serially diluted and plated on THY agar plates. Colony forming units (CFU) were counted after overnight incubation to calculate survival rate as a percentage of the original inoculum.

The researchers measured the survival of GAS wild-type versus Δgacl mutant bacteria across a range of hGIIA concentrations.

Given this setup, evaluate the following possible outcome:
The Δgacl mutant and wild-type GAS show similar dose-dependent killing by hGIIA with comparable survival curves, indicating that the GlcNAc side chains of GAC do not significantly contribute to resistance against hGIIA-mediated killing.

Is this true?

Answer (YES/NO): NO